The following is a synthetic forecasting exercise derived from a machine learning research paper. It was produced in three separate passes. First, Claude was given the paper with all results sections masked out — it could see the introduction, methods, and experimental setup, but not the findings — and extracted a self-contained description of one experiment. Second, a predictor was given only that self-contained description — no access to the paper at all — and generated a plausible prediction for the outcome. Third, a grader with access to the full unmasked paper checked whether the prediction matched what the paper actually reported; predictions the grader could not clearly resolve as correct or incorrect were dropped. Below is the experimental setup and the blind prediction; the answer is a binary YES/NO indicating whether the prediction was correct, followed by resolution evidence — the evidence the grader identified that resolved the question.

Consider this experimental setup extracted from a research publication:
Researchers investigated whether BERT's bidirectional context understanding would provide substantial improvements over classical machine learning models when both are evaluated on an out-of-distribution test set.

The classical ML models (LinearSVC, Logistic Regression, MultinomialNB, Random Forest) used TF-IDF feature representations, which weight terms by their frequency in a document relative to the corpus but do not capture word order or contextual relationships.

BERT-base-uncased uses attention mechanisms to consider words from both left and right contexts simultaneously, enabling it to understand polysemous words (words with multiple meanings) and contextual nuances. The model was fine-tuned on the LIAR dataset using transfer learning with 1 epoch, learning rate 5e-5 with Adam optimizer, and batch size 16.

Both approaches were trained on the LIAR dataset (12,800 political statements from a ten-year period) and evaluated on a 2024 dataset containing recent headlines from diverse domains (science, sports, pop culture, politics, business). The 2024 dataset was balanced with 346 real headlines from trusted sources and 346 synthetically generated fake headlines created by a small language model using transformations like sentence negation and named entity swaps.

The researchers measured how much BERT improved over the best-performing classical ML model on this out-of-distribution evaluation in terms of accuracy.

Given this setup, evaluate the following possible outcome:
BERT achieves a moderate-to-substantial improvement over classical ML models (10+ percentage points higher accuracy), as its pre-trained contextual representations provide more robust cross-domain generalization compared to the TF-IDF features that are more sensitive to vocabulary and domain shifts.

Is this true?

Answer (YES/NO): NO